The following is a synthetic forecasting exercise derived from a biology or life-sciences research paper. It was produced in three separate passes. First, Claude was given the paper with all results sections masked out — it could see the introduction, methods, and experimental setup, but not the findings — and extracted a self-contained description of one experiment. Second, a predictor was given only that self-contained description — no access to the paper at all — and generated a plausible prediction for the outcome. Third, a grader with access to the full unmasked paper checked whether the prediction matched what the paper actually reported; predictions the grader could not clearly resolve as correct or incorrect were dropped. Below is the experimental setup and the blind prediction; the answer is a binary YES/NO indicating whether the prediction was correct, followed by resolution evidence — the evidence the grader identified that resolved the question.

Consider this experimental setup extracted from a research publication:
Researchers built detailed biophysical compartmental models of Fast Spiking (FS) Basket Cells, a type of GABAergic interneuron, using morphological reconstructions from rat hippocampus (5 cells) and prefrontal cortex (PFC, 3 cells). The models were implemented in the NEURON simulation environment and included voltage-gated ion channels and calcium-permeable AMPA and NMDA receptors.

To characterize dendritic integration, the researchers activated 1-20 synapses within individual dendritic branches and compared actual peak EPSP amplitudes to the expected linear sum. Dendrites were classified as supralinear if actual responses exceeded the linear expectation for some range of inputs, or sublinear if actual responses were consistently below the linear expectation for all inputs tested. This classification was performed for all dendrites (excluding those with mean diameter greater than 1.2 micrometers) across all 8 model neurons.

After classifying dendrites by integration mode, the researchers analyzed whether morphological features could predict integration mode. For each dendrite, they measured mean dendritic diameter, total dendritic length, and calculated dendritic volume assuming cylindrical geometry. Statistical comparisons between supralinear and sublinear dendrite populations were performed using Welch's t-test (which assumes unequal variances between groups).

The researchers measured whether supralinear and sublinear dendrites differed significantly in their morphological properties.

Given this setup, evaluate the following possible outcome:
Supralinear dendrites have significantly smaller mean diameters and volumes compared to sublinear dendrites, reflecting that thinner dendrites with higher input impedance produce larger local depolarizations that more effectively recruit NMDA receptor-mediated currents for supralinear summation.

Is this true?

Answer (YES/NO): NO